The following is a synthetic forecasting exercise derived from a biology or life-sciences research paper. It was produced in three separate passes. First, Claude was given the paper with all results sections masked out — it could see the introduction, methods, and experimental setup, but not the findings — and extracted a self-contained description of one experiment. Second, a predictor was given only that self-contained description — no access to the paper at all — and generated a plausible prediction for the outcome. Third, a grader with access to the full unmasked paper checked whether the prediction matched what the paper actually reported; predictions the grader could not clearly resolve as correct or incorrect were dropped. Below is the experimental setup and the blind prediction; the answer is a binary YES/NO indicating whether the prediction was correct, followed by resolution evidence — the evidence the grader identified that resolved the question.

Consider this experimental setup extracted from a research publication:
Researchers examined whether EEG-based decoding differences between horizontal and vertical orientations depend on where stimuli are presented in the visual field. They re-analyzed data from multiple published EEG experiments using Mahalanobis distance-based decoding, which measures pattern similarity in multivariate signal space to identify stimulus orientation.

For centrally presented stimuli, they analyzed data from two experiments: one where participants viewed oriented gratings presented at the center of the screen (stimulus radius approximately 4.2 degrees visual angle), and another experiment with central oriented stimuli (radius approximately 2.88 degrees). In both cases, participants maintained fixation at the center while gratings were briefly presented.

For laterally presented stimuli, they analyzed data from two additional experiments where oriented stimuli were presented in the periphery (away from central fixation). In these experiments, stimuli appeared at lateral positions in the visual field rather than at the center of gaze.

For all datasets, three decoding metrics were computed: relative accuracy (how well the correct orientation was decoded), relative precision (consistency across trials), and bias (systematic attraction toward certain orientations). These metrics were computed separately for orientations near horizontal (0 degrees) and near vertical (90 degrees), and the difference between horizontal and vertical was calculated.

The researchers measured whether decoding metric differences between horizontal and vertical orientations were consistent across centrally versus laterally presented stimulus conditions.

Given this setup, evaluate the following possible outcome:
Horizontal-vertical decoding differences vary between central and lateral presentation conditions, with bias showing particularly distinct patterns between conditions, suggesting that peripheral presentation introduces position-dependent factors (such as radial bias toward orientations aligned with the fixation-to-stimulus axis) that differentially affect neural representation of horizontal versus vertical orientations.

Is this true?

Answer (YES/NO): NO